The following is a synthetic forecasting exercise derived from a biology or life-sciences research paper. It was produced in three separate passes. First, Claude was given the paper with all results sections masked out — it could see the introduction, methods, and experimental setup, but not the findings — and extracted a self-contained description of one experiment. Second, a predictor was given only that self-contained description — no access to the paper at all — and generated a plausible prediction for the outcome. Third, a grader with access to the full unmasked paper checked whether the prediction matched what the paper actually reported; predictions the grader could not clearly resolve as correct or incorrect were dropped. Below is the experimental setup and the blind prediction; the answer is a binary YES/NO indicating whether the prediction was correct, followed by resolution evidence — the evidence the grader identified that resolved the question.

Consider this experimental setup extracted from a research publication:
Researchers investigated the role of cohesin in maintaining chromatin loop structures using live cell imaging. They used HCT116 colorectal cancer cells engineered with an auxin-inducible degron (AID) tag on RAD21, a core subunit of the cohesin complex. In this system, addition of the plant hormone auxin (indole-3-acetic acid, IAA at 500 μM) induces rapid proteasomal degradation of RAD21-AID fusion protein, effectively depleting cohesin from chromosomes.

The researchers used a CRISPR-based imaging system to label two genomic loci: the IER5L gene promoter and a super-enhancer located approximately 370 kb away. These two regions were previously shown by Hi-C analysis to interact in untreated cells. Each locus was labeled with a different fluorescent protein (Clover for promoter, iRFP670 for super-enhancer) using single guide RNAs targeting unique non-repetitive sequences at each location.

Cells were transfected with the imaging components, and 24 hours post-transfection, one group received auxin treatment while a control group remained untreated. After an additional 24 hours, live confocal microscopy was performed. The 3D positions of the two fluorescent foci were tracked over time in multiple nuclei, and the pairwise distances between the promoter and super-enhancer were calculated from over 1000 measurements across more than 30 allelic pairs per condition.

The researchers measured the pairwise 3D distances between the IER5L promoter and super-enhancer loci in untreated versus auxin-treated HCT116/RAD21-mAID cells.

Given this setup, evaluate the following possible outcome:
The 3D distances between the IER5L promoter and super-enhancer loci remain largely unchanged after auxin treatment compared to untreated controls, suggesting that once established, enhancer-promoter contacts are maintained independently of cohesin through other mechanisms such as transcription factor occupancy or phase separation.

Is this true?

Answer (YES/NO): NO